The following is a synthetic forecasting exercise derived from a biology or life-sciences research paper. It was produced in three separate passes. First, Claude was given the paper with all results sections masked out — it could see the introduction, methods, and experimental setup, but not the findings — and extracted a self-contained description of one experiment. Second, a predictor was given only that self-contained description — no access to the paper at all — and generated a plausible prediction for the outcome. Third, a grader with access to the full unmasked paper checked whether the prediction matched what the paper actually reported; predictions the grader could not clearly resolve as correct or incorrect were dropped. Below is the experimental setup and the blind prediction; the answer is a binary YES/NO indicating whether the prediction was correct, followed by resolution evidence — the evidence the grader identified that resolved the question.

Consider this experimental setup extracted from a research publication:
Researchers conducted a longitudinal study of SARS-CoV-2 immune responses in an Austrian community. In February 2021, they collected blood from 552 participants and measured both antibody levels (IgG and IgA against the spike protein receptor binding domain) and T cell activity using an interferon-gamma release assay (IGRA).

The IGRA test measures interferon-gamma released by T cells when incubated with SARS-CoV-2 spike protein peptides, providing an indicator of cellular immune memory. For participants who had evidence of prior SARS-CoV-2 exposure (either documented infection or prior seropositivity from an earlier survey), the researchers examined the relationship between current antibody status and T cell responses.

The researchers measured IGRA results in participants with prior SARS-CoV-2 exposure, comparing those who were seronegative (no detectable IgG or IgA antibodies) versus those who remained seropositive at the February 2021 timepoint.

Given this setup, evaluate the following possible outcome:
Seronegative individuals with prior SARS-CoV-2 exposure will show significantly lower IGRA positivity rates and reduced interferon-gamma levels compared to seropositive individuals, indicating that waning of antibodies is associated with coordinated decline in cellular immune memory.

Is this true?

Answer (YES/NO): NO